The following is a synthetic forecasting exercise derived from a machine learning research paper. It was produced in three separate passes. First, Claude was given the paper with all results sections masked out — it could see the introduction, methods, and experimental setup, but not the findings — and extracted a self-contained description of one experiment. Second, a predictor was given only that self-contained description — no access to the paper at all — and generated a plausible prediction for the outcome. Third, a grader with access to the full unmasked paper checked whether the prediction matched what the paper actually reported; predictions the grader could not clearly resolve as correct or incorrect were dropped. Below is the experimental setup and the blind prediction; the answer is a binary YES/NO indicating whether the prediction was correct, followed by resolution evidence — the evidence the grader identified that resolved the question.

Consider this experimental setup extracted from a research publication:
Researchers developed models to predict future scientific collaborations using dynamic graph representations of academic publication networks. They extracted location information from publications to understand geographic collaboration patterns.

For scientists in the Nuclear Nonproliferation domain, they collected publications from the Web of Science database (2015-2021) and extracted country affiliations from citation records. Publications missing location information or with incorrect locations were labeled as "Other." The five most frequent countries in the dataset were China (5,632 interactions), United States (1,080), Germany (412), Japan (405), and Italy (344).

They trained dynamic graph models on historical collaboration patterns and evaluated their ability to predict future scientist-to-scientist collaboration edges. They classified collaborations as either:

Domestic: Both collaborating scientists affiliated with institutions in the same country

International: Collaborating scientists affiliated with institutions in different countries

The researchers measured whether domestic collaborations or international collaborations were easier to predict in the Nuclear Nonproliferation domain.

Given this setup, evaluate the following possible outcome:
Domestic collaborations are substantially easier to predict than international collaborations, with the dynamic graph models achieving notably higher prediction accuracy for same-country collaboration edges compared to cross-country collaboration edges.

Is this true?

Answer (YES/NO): YES